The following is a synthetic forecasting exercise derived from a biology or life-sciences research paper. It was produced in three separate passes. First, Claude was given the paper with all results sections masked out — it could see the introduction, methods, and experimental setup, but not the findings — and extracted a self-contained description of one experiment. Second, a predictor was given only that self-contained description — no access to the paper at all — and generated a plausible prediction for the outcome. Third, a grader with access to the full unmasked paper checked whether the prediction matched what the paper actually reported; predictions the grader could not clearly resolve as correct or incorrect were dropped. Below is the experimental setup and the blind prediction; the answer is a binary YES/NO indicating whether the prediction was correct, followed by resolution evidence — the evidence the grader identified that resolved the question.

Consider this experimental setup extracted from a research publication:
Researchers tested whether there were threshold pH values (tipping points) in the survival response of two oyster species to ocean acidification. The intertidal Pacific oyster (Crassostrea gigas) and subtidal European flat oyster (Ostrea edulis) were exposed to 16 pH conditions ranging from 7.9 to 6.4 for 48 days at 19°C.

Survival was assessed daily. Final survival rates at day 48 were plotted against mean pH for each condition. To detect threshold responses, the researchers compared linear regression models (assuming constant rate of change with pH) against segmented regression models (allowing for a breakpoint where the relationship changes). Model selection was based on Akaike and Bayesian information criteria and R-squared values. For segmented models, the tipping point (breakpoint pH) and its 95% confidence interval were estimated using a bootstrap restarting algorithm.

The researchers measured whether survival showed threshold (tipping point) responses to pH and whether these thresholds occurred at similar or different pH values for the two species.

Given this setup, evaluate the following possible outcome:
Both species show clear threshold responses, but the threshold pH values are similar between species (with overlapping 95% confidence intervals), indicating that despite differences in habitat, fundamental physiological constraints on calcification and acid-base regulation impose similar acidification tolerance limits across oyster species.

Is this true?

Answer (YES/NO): NO